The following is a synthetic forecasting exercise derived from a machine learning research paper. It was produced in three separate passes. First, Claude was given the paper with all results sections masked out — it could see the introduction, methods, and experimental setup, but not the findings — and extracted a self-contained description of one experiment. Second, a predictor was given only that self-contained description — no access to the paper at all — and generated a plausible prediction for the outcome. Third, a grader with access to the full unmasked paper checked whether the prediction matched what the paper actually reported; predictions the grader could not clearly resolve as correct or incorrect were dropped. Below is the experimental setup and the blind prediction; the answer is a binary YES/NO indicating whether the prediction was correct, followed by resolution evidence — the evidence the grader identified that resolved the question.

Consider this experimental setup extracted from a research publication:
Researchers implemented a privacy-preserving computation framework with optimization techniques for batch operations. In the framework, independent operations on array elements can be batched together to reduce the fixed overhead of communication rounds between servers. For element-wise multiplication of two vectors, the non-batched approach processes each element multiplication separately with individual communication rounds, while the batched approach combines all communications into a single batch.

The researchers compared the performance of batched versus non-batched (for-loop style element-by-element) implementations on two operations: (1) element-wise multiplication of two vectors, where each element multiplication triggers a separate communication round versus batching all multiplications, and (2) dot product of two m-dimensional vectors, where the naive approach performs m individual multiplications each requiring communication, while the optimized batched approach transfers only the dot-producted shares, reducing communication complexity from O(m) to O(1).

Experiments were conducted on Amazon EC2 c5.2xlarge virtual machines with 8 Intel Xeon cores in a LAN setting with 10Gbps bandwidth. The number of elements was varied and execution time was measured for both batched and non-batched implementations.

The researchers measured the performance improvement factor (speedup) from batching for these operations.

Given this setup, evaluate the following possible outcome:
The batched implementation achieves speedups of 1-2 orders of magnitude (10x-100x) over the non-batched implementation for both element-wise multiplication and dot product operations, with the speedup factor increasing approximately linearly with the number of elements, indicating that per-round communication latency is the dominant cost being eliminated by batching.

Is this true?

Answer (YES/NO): NO